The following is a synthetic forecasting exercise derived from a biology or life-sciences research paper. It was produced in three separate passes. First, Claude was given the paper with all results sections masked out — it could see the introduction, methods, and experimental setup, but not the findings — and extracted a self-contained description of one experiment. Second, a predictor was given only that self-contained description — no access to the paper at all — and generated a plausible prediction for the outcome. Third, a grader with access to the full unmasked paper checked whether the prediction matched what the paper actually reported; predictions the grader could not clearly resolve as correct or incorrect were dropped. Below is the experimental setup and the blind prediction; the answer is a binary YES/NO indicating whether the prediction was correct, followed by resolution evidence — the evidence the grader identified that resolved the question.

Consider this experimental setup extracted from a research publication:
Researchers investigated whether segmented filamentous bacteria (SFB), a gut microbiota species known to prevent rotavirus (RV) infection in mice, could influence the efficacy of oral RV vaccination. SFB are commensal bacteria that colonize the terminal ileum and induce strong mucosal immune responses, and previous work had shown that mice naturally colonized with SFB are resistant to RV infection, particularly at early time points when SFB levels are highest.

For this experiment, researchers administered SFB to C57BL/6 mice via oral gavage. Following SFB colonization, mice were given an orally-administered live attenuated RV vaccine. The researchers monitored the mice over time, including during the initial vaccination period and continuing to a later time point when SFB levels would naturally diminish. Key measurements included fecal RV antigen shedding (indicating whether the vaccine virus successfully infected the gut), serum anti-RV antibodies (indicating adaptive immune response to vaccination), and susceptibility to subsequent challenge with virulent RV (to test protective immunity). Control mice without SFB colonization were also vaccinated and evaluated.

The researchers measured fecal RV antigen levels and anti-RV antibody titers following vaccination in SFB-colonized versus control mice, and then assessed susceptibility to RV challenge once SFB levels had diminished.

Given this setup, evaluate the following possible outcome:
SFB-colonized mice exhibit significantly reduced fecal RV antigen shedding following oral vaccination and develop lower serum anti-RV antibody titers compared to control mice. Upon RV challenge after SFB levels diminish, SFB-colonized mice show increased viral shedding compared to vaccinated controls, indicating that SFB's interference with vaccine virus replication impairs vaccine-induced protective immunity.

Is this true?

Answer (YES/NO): YES